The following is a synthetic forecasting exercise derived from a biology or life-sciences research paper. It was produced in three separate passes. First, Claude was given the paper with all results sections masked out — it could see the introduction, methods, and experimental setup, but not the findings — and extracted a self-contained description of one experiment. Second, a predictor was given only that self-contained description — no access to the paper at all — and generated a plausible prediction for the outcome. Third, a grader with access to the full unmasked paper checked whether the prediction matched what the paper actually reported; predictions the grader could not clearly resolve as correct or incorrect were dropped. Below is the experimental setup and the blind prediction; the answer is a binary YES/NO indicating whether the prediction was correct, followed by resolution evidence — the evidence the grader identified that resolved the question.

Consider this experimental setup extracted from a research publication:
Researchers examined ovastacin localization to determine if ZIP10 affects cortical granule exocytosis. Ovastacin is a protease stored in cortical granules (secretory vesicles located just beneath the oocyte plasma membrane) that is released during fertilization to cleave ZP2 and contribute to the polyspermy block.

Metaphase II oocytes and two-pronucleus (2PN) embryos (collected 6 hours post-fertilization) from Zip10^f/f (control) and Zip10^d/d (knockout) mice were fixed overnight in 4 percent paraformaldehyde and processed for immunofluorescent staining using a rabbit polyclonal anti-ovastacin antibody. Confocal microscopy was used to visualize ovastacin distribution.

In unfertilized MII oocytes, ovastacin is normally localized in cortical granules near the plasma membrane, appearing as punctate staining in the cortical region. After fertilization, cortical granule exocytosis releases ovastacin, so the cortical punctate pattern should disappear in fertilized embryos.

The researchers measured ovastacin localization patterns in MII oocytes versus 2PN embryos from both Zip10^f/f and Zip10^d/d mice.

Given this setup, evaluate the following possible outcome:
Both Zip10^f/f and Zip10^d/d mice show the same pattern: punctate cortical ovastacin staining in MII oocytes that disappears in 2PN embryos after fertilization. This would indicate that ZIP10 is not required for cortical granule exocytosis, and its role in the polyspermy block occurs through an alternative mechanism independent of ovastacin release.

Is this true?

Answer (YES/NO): NO